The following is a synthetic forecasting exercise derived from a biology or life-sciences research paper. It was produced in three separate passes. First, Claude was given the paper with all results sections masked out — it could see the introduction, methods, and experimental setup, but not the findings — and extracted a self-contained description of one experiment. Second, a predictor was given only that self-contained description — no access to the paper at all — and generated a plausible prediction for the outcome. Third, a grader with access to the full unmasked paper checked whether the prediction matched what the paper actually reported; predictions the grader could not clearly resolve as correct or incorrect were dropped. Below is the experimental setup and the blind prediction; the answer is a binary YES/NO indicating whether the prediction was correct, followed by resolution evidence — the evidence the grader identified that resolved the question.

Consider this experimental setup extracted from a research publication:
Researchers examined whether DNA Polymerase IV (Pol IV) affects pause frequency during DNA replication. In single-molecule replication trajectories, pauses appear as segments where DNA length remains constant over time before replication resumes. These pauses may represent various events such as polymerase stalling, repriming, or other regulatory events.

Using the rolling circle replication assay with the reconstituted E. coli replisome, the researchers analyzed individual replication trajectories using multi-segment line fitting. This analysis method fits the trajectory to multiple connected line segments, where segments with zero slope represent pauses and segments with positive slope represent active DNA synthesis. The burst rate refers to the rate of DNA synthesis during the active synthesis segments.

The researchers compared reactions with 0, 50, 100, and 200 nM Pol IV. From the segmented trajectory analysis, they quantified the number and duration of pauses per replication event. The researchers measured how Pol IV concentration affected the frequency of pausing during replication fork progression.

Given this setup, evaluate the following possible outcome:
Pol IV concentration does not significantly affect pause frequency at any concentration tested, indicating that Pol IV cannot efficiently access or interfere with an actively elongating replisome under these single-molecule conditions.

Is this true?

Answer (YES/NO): NO